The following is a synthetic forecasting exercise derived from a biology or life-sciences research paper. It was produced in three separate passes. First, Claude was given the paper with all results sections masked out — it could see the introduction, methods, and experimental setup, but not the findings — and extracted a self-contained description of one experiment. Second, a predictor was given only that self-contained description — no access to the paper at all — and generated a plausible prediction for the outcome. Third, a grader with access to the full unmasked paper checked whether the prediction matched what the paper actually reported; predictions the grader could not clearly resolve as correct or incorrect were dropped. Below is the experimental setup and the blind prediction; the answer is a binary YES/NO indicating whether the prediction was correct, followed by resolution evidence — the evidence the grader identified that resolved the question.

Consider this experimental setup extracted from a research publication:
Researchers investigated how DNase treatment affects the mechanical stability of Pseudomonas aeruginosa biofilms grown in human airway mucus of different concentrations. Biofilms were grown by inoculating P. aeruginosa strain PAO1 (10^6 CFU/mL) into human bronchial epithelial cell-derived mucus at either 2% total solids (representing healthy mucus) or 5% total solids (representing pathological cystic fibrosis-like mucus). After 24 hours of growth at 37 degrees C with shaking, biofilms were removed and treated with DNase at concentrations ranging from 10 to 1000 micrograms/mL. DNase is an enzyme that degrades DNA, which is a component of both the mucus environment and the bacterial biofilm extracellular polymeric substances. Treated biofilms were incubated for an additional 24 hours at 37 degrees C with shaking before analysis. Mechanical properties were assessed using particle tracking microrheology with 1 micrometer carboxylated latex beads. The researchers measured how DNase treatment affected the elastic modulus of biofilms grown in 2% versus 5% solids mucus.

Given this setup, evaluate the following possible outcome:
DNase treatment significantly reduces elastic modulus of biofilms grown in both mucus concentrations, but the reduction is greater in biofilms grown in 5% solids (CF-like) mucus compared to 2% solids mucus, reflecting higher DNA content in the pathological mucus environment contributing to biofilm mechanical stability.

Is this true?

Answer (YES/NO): NO